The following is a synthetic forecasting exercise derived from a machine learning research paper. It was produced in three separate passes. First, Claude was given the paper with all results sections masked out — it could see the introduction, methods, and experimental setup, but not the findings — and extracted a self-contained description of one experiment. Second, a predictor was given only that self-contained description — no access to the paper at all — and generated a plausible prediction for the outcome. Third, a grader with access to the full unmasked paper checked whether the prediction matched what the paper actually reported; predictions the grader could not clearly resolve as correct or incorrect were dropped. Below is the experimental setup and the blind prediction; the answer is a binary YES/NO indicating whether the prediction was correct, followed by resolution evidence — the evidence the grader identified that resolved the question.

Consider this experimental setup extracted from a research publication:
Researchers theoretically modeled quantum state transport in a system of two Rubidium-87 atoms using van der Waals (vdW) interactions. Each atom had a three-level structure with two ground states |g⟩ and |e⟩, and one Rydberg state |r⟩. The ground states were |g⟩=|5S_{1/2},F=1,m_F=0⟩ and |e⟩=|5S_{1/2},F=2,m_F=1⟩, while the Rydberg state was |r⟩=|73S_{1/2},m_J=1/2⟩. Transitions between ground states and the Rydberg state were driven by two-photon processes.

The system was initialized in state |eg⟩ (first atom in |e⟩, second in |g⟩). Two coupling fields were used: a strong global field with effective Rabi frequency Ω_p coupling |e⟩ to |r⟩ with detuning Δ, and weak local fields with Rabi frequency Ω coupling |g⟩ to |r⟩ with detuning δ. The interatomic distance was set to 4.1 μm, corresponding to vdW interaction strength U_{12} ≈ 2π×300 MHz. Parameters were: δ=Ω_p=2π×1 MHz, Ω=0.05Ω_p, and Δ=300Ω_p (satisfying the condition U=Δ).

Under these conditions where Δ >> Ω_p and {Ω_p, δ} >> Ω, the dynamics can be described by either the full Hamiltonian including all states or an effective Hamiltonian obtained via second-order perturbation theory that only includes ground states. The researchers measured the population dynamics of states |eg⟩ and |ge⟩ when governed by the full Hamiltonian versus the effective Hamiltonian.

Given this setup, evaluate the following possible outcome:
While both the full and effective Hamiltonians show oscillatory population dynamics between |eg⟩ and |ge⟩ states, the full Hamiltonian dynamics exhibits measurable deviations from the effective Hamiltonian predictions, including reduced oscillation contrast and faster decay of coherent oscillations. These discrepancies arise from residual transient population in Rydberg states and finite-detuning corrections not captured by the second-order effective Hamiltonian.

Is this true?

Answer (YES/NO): NO